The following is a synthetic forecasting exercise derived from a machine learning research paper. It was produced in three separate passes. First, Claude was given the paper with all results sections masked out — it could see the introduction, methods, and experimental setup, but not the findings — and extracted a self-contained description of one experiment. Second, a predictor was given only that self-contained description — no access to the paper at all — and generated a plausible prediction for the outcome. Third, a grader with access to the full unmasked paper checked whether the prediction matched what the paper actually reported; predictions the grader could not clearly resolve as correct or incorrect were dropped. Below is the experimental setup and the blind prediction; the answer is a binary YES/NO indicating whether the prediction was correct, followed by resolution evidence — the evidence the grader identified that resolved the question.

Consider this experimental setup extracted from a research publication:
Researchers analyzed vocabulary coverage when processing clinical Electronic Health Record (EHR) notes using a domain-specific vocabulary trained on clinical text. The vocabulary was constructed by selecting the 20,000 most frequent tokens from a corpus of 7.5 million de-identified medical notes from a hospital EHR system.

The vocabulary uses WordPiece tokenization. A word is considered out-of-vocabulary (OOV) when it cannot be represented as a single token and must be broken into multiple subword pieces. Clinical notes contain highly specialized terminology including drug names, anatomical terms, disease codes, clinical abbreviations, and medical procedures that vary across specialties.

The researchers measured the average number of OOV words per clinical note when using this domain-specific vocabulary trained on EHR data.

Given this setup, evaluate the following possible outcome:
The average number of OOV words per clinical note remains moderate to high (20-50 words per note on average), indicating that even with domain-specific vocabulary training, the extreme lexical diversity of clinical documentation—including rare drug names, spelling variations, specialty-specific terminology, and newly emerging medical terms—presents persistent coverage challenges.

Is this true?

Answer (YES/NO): NO